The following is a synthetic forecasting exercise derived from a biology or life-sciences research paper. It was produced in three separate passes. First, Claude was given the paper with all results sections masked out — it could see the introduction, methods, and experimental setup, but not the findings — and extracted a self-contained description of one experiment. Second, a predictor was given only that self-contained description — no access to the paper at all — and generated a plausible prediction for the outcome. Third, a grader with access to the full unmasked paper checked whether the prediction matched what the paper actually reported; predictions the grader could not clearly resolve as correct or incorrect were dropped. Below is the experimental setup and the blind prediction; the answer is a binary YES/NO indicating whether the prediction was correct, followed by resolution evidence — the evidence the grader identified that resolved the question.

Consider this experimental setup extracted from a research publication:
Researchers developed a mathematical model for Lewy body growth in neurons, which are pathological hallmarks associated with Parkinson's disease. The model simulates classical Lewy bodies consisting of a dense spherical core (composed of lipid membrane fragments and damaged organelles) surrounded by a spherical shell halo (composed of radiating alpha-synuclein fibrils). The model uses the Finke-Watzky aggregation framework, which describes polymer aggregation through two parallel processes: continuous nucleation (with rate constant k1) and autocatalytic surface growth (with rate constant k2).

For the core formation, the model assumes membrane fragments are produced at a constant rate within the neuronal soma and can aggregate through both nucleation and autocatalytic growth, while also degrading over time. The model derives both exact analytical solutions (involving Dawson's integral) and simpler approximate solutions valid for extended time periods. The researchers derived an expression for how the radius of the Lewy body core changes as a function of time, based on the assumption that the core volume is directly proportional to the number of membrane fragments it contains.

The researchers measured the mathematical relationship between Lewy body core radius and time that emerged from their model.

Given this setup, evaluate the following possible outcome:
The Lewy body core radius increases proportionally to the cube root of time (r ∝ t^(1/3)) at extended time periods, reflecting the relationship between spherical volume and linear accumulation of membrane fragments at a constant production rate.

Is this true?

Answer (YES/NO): YES